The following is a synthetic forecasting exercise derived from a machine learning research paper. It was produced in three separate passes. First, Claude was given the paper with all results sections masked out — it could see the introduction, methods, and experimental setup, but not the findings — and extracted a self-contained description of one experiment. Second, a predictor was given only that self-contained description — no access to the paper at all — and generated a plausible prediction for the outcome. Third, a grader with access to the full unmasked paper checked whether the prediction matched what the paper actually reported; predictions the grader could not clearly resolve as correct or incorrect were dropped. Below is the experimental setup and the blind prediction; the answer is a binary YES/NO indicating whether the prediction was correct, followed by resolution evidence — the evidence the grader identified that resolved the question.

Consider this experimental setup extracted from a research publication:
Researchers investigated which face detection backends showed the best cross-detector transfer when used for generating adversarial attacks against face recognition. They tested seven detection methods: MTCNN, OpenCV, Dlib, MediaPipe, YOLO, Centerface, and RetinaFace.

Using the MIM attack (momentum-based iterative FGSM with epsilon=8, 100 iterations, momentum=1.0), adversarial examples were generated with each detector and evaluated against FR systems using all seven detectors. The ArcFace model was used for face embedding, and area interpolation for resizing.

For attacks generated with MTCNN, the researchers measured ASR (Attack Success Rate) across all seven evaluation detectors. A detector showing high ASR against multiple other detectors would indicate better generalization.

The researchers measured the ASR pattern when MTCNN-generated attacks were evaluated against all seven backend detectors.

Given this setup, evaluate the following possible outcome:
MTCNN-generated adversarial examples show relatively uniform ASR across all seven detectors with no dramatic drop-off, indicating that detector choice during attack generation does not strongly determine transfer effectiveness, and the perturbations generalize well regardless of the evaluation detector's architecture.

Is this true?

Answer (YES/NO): NO